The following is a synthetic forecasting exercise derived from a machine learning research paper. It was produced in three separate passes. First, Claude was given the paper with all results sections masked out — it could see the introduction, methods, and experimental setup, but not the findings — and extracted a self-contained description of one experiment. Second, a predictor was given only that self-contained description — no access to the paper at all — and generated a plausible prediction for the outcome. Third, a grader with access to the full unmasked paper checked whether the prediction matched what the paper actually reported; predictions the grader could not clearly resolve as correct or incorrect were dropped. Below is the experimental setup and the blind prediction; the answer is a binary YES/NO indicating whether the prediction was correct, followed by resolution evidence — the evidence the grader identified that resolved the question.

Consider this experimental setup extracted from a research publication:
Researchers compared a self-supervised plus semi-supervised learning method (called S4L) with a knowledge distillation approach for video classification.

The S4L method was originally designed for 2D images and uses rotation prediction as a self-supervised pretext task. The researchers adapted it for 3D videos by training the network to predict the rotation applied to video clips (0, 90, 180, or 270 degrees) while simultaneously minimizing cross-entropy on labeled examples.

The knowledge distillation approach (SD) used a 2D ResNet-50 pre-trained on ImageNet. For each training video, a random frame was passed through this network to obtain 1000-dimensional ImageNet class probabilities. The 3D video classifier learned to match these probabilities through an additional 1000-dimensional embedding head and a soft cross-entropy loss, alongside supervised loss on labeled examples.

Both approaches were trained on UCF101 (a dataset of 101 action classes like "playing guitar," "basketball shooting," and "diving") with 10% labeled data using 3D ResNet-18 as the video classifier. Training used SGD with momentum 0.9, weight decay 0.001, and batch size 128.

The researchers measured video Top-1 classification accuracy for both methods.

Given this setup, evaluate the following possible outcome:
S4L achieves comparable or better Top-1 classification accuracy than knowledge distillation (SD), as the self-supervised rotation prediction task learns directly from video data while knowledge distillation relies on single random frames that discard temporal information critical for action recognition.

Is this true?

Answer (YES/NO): NO